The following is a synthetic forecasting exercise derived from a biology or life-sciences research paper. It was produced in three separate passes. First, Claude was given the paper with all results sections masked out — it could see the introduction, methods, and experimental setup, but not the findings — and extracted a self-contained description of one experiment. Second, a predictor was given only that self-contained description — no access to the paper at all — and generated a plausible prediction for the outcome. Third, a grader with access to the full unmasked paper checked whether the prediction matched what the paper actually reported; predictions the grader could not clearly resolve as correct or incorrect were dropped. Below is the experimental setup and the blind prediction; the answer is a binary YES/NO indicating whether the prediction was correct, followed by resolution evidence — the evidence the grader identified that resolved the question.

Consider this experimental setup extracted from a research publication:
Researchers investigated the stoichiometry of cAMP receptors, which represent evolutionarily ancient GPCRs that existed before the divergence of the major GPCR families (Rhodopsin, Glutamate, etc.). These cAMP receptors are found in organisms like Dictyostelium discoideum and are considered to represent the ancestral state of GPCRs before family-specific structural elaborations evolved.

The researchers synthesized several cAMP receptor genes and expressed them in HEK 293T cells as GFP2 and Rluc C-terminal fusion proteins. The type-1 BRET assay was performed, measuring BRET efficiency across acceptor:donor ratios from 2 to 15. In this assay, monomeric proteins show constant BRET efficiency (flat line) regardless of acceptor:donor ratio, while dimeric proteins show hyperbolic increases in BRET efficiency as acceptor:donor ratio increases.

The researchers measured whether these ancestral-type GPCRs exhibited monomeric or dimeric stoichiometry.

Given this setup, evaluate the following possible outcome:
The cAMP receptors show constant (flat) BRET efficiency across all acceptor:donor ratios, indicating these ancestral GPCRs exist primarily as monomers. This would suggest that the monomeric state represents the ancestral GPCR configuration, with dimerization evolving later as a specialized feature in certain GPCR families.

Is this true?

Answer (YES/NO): YES